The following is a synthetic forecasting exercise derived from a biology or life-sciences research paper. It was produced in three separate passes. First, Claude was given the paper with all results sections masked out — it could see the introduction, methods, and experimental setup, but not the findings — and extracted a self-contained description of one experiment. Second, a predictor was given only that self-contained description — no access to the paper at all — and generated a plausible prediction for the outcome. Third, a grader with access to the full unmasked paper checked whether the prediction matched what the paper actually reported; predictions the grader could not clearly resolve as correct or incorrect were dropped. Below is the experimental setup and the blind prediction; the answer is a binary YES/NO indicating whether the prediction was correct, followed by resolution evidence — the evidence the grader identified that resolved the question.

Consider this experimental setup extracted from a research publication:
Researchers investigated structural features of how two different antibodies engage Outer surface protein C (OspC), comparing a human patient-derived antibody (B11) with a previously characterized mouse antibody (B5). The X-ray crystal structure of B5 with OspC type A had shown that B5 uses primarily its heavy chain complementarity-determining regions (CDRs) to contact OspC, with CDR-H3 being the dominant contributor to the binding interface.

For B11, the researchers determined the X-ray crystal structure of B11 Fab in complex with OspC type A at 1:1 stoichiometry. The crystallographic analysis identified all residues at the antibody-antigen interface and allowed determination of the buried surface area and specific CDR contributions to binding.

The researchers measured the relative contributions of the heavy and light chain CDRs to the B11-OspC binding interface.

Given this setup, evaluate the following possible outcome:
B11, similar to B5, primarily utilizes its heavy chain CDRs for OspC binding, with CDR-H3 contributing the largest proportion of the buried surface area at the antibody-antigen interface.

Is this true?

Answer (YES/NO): NO